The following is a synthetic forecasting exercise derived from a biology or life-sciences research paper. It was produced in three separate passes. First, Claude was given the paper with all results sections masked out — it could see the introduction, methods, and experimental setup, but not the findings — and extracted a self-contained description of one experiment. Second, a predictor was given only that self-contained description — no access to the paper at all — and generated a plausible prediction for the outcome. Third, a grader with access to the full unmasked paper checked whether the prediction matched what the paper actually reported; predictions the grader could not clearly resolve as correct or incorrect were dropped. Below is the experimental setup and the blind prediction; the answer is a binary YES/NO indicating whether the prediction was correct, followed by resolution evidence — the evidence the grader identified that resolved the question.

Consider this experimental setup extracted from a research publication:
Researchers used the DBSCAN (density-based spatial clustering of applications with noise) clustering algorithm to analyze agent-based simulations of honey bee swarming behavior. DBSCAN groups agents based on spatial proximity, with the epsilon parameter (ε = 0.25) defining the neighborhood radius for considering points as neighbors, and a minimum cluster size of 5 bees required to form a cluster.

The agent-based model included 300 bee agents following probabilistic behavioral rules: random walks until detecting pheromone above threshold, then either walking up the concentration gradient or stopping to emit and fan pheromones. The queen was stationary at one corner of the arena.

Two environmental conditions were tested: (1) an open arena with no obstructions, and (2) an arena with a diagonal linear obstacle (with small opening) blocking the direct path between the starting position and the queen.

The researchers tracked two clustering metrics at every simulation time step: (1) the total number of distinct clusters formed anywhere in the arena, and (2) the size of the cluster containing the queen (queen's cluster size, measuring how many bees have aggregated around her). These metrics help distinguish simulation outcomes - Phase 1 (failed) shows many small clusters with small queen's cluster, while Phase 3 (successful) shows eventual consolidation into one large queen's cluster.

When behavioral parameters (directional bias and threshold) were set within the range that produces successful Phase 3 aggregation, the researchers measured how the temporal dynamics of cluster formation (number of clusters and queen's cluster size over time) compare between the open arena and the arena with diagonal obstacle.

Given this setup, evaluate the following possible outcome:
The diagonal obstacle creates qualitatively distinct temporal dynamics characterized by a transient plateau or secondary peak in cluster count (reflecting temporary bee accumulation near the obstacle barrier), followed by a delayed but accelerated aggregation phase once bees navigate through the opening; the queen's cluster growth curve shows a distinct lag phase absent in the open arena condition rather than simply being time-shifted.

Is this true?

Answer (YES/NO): NO